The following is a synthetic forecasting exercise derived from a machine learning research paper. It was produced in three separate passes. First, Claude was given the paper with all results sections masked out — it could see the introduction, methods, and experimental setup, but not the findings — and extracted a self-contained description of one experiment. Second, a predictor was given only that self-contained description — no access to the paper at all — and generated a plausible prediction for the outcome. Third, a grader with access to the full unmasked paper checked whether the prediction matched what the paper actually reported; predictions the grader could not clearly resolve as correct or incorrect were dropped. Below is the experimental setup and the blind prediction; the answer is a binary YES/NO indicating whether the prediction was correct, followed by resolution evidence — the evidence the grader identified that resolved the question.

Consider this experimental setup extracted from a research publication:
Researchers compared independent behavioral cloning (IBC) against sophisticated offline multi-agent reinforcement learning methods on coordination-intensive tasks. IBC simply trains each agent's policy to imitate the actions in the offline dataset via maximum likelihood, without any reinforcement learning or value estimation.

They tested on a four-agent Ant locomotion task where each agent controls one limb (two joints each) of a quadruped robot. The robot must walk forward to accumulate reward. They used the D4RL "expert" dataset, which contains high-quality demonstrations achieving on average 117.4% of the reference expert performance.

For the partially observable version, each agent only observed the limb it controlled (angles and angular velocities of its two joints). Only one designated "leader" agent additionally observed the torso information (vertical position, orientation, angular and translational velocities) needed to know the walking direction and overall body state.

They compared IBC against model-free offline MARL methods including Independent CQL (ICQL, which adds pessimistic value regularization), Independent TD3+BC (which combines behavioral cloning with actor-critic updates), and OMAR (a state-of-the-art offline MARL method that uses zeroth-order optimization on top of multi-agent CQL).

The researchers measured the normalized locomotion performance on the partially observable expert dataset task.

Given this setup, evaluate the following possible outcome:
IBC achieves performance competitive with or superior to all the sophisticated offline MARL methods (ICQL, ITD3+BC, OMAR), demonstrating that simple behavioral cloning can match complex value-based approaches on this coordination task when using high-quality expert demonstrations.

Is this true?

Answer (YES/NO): NO